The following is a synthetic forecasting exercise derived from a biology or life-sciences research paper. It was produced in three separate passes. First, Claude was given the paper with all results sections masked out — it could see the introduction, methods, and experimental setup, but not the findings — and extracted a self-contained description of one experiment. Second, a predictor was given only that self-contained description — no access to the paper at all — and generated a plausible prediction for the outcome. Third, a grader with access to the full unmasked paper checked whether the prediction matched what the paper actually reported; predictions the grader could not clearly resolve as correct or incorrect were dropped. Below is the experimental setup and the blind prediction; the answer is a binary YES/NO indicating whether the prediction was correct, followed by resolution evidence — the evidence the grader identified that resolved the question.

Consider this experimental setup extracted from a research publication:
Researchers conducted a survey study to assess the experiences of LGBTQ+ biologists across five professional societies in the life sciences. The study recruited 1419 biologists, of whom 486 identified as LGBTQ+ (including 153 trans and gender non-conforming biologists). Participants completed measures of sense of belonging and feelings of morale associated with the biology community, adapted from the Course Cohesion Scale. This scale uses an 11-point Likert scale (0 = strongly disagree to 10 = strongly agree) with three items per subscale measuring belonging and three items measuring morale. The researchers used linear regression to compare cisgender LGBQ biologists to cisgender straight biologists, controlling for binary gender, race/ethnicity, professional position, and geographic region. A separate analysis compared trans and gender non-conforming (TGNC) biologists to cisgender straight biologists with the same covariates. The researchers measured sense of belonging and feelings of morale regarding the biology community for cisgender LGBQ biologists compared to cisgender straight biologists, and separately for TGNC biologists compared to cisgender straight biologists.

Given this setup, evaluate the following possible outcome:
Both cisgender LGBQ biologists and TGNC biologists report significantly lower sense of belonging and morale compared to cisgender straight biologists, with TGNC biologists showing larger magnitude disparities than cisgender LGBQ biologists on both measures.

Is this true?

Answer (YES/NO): NO